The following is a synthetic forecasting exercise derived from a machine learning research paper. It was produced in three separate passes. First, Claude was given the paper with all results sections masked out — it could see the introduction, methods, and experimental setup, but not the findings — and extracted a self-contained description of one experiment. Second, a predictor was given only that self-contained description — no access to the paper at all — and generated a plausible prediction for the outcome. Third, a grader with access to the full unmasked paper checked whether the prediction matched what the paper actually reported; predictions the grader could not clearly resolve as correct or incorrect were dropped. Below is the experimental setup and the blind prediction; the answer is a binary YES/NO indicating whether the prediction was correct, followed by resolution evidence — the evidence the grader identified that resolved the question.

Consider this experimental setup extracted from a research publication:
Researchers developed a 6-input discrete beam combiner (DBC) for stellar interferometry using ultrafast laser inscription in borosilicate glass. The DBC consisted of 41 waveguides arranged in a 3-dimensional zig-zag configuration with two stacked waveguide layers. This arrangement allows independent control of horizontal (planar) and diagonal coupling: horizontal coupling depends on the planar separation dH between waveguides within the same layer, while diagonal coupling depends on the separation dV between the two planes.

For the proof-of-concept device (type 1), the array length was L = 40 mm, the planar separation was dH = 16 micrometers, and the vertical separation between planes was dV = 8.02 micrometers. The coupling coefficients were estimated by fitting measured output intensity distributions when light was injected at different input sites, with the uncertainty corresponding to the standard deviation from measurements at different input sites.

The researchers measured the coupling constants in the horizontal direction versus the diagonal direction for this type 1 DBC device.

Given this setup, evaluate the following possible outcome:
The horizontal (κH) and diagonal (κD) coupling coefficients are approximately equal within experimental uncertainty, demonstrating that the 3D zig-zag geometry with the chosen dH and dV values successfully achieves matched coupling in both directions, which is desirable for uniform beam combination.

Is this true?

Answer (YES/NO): NO